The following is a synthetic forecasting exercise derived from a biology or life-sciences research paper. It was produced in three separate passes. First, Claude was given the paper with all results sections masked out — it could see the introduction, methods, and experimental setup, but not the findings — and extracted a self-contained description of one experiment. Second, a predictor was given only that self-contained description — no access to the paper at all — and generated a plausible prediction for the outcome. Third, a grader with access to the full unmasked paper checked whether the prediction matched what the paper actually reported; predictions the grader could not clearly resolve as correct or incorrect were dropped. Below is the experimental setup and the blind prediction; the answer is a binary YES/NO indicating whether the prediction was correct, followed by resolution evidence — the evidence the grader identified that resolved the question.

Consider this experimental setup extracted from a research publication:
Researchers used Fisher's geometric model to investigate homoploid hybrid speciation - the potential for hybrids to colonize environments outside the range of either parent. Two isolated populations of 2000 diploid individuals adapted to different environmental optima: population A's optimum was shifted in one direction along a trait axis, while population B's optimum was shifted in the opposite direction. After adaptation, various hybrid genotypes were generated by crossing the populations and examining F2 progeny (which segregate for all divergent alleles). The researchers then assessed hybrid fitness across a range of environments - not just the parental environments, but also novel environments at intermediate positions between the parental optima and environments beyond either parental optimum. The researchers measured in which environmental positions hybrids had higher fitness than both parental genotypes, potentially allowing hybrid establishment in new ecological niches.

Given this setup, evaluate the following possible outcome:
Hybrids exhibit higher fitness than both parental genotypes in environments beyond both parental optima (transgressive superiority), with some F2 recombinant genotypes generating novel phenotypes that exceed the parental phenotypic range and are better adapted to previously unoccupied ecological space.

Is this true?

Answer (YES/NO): NO